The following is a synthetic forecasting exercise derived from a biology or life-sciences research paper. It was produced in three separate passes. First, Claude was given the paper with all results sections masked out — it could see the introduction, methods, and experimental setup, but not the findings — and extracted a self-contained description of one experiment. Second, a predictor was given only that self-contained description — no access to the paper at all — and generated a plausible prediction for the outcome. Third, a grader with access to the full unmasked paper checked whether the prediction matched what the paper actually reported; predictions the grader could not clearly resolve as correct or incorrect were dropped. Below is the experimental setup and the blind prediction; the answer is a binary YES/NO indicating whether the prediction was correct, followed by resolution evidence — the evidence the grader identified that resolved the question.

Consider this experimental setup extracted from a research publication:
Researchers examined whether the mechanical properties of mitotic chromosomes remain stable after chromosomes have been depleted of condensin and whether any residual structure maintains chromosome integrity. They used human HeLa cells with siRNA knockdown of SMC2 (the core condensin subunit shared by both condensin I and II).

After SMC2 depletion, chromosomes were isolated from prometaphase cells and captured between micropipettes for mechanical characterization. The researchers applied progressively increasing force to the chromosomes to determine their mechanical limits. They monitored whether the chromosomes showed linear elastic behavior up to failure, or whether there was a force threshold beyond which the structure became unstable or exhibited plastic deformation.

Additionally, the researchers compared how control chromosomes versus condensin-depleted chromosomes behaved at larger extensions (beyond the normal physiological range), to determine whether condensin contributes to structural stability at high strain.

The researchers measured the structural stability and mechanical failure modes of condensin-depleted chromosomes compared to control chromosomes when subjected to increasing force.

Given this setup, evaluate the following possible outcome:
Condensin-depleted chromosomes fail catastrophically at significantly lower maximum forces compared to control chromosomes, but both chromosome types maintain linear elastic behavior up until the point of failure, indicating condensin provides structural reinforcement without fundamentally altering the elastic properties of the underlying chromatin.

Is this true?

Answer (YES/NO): NO